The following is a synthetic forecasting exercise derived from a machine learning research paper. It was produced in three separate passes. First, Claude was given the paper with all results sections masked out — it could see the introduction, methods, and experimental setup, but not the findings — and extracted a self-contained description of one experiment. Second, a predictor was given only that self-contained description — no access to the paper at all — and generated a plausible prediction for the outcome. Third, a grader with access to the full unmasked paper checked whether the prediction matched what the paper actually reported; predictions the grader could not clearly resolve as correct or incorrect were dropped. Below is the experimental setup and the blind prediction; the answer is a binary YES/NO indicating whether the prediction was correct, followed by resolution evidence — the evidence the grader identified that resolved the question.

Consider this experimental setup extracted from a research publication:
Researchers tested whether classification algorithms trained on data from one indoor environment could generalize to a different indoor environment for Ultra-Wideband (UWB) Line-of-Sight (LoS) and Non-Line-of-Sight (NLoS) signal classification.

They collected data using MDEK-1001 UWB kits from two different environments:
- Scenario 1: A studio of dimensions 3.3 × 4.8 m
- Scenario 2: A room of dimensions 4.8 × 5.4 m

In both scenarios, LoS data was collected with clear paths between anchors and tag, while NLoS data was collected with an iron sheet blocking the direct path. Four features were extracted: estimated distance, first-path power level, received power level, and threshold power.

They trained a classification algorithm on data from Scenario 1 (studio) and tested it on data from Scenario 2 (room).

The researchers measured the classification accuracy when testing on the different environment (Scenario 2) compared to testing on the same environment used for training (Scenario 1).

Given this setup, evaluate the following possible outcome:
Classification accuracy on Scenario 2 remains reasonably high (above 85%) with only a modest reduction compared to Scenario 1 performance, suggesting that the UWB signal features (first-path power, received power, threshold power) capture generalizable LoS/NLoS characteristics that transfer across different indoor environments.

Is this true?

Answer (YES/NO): YES